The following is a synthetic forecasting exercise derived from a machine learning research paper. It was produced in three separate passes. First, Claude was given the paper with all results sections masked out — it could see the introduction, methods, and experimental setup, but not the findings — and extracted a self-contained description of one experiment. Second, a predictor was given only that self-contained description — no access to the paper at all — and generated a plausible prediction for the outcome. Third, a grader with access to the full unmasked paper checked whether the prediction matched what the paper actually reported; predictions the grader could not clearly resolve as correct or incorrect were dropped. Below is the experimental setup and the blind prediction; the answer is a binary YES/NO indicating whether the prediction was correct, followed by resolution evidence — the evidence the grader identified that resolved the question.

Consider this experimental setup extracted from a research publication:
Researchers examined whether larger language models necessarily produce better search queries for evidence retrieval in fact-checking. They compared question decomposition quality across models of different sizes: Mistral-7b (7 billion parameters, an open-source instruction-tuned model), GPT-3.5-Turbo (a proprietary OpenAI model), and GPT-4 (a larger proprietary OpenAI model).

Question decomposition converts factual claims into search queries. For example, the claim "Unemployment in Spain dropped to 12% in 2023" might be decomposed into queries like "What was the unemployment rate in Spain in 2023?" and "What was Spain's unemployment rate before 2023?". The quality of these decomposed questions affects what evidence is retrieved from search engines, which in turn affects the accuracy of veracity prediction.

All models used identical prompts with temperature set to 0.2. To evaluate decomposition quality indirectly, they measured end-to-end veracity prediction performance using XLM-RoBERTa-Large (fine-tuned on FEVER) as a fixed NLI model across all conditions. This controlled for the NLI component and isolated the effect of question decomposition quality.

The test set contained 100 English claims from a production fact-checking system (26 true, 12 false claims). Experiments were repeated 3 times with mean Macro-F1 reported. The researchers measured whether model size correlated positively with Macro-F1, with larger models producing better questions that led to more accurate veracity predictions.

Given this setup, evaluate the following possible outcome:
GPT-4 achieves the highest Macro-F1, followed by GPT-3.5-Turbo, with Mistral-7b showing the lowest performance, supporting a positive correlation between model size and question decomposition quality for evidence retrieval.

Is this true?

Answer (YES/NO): NO